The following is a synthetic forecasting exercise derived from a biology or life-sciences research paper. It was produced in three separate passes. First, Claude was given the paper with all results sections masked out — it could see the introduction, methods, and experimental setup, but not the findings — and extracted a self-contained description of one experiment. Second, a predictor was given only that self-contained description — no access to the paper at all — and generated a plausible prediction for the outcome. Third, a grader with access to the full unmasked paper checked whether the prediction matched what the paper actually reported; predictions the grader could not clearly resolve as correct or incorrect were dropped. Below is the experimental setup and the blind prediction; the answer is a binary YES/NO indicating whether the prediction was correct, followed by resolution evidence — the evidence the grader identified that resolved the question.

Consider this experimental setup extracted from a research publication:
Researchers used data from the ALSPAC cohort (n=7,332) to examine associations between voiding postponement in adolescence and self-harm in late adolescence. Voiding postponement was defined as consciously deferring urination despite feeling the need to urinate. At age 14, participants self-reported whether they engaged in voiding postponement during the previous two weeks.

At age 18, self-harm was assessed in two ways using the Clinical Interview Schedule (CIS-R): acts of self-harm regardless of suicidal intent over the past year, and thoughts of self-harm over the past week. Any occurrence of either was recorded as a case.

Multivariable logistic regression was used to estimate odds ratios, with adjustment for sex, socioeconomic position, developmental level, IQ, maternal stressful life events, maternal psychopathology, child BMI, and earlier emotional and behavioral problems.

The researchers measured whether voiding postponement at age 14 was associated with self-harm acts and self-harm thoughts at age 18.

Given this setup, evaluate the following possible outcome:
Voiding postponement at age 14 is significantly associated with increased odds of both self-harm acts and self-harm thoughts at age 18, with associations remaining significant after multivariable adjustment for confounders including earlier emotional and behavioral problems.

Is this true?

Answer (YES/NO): NO